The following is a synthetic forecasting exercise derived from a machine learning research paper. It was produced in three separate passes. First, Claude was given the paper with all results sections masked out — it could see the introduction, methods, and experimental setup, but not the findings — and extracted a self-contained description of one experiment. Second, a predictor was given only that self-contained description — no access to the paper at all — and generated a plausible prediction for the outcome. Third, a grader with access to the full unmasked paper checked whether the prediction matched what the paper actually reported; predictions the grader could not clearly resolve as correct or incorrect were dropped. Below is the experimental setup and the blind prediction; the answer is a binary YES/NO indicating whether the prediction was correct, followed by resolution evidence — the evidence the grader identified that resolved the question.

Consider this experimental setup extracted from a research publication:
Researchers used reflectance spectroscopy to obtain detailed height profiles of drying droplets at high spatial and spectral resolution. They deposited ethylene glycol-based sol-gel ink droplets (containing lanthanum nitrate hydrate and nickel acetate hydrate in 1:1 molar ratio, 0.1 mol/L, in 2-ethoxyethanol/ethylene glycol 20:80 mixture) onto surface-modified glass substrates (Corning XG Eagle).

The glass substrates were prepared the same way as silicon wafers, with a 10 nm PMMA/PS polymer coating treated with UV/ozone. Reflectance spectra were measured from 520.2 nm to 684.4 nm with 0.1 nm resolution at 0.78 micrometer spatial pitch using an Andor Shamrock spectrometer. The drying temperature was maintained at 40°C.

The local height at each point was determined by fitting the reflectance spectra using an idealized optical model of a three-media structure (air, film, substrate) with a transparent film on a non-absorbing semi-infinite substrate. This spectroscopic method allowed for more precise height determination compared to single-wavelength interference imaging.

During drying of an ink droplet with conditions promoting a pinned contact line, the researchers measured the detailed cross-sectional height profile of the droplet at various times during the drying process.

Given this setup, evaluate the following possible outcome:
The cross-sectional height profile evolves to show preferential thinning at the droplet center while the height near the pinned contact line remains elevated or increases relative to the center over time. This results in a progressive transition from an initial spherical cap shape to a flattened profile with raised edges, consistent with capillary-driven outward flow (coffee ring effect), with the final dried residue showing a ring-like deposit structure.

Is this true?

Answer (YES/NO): YES